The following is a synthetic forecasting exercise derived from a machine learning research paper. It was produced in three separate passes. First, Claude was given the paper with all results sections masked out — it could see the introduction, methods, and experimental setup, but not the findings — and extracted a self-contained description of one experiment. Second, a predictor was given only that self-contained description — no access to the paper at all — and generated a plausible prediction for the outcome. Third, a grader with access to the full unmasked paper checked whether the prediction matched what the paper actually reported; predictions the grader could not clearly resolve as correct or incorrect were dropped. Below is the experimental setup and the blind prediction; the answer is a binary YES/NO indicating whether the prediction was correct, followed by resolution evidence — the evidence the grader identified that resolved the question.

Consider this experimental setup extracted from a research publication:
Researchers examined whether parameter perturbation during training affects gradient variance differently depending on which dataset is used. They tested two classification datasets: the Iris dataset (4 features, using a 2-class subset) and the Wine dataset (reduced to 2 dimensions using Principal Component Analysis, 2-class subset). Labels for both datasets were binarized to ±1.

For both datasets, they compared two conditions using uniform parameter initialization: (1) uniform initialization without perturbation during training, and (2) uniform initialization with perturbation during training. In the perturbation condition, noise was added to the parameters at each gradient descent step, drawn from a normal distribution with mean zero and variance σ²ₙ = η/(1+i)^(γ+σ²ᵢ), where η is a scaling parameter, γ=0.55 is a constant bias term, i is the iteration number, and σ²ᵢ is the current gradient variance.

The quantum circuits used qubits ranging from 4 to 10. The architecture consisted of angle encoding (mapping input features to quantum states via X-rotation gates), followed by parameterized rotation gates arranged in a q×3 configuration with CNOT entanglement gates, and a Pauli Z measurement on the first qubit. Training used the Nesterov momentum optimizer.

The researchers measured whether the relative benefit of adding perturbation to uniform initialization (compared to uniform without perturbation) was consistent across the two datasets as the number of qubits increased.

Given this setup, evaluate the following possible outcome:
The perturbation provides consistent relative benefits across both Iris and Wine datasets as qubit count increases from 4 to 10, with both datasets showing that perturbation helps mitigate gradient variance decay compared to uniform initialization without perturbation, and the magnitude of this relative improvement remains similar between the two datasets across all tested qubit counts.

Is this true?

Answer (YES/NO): NO